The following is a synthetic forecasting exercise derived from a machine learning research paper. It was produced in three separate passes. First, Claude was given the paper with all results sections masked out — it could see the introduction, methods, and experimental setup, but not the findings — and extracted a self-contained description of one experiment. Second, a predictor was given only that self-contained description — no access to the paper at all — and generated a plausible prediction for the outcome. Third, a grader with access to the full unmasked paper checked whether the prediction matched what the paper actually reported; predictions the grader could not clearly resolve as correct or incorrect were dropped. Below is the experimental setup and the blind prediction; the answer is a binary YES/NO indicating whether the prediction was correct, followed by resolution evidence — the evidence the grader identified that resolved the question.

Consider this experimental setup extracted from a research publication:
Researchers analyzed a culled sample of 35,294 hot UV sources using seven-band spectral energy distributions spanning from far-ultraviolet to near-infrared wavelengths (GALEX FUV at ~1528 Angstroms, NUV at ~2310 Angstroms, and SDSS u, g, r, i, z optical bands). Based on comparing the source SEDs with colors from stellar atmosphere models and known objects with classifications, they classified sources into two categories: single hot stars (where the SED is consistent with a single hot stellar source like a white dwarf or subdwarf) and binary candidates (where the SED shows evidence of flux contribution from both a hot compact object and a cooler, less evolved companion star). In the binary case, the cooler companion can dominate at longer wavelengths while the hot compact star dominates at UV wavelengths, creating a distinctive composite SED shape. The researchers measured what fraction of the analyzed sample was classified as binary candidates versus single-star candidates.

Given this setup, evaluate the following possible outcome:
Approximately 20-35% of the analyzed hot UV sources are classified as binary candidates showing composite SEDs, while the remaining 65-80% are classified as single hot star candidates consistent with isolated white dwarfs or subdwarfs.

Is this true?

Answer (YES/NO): NO